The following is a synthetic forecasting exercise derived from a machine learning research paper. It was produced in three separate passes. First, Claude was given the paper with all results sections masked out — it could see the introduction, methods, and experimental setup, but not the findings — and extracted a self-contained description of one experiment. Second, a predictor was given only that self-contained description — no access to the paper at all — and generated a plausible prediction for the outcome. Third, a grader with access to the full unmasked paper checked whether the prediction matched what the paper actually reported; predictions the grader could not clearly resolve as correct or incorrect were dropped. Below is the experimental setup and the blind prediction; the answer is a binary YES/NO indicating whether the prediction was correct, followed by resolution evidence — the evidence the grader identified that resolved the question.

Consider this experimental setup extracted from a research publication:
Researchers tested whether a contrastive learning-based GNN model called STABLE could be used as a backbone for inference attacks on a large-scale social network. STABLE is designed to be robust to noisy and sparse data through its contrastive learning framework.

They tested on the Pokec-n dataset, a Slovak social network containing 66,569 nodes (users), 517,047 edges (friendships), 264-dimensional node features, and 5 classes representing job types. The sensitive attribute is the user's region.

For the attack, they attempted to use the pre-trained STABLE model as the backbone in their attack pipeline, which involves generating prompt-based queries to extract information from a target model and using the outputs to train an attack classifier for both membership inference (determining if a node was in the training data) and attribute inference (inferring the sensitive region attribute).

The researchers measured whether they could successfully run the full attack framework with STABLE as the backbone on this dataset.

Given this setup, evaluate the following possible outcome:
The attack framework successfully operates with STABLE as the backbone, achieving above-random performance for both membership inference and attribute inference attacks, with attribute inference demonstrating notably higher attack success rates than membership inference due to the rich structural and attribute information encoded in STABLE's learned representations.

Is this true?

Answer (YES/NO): NO